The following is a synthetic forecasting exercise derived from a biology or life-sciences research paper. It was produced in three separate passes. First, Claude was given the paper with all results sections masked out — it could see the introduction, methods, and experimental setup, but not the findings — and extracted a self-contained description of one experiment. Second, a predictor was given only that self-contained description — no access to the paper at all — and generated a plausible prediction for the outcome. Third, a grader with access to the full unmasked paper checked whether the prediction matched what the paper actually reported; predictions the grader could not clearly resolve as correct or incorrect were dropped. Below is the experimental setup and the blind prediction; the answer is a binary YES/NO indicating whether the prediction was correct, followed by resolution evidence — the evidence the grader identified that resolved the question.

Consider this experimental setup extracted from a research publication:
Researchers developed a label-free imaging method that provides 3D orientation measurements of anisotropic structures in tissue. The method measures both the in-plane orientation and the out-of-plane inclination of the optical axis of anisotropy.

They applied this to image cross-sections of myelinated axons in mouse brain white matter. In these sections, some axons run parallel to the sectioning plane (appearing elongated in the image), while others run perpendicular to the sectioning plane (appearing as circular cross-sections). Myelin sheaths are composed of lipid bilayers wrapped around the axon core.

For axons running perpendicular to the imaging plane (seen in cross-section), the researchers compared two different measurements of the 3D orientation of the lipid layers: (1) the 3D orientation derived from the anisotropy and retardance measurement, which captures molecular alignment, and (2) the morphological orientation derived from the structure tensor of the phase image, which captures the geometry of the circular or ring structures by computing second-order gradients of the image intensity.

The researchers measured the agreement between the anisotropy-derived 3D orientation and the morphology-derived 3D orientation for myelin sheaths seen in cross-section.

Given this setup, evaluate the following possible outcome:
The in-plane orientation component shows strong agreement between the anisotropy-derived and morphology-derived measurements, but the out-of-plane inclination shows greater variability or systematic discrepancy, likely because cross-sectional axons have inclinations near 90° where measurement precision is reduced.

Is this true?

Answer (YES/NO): NO